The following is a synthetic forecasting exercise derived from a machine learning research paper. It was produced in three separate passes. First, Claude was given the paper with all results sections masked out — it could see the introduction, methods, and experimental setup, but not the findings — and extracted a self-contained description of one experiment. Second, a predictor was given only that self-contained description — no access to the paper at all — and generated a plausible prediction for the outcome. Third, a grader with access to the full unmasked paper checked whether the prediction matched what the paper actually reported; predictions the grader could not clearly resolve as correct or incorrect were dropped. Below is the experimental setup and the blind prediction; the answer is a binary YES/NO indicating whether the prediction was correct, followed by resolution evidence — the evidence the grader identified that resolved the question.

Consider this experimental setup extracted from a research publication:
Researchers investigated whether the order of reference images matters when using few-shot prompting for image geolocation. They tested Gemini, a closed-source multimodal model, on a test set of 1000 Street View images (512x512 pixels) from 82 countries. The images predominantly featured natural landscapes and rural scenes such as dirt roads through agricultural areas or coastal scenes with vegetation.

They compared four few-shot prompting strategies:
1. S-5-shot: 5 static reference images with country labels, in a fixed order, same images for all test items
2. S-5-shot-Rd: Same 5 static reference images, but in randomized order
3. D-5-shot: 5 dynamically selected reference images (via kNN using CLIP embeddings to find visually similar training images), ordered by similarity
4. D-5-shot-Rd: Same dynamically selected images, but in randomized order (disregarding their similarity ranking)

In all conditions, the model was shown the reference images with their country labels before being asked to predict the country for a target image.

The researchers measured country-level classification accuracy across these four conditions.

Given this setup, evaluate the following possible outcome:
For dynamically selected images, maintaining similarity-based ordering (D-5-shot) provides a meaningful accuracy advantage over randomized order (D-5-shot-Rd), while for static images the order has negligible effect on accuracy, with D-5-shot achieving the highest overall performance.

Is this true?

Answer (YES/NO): NO